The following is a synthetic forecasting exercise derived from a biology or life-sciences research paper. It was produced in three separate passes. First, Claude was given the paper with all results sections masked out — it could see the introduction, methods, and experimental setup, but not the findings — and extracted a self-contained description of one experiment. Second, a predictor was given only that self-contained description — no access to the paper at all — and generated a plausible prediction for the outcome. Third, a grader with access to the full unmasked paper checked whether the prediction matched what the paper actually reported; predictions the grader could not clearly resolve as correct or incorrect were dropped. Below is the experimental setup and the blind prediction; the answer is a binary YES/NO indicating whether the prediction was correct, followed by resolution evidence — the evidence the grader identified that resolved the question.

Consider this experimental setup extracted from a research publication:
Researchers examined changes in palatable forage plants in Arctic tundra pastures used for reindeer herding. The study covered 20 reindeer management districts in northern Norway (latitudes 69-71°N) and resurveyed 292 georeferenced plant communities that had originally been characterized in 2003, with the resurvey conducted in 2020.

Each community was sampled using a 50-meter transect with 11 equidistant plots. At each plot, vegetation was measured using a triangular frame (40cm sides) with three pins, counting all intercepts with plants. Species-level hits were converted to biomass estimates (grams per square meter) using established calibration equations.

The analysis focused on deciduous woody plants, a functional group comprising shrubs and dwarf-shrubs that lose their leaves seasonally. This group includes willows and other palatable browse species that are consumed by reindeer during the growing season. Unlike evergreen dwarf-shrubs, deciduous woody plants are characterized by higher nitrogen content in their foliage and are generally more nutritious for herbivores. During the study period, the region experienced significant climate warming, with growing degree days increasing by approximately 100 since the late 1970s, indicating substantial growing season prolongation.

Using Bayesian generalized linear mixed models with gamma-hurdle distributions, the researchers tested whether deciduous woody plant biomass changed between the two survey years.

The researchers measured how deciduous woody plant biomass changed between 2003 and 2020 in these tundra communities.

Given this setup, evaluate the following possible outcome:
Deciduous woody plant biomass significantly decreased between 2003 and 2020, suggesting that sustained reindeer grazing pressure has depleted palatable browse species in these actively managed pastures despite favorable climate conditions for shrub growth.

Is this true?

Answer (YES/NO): NO